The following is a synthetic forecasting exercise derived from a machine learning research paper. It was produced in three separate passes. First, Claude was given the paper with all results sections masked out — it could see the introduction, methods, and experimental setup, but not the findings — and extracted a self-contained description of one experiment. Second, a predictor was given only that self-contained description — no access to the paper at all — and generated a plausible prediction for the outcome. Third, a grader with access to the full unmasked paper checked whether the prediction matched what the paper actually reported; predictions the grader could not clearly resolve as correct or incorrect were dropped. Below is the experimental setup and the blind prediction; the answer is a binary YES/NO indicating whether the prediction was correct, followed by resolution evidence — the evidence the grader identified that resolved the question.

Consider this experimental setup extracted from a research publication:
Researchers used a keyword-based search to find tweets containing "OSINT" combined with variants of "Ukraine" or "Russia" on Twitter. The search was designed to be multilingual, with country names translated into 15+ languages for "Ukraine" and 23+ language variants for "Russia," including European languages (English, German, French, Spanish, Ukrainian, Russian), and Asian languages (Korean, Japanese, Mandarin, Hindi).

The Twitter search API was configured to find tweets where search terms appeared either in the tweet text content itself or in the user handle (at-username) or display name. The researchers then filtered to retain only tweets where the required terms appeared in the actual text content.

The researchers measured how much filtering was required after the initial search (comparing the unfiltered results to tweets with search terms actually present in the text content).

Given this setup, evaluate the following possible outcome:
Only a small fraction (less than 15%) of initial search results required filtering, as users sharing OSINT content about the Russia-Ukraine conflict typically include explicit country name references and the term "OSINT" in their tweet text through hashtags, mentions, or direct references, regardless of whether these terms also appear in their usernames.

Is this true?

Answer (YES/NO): NO